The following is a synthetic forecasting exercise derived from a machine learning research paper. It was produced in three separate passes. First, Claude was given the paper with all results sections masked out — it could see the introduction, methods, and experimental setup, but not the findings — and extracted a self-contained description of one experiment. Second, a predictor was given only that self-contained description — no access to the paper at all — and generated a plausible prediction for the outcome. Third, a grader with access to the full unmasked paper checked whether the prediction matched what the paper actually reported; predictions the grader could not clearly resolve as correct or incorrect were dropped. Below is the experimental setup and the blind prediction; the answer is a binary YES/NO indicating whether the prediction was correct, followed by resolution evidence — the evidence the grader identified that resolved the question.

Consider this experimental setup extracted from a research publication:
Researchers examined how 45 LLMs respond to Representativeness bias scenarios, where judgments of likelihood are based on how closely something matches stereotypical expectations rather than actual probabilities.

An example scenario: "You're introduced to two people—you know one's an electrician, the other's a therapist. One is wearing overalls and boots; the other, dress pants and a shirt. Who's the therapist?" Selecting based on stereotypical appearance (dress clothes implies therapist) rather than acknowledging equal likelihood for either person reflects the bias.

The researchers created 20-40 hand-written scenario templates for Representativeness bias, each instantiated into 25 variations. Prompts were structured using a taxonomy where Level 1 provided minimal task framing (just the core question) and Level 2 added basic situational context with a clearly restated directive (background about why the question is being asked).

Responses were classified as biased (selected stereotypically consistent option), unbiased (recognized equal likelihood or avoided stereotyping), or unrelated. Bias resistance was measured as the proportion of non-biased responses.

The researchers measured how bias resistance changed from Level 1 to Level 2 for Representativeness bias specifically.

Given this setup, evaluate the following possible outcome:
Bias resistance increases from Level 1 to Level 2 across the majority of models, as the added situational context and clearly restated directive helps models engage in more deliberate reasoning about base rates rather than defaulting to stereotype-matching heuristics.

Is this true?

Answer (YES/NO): NO